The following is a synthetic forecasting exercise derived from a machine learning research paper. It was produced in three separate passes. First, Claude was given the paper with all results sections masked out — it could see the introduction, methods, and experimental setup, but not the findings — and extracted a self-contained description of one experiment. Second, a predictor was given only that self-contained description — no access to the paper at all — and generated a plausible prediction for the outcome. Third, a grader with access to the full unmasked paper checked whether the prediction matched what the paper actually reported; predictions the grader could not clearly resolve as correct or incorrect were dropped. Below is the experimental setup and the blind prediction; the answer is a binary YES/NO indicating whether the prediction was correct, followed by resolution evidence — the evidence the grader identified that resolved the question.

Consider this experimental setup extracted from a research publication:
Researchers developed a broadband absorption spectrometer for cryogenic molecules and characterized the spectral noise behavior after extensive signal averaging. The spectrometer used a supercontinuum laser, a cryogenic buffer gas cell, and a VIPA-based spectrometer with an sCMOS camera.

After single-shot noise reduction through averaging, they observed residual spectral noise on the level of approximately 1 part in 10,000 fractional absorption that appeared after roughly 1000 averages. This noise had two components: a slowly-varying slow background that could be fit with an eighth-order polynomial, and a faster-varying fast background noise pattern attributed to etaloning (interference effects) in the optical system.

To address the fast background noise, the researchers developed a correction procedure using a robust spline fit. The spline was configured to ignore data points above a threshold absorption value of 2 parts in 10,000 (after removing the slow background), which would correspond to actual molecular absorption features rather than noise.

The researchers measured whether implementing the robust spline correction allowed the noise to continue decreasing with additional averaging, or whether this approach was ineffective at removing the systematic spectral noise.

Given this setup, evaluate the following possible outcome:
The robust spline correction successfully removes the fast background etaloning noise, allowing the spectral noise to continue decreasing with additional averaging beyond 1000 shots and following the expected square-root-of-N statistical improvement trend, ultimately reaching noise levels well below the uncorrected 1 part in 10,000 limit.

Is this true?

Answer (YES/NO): YES